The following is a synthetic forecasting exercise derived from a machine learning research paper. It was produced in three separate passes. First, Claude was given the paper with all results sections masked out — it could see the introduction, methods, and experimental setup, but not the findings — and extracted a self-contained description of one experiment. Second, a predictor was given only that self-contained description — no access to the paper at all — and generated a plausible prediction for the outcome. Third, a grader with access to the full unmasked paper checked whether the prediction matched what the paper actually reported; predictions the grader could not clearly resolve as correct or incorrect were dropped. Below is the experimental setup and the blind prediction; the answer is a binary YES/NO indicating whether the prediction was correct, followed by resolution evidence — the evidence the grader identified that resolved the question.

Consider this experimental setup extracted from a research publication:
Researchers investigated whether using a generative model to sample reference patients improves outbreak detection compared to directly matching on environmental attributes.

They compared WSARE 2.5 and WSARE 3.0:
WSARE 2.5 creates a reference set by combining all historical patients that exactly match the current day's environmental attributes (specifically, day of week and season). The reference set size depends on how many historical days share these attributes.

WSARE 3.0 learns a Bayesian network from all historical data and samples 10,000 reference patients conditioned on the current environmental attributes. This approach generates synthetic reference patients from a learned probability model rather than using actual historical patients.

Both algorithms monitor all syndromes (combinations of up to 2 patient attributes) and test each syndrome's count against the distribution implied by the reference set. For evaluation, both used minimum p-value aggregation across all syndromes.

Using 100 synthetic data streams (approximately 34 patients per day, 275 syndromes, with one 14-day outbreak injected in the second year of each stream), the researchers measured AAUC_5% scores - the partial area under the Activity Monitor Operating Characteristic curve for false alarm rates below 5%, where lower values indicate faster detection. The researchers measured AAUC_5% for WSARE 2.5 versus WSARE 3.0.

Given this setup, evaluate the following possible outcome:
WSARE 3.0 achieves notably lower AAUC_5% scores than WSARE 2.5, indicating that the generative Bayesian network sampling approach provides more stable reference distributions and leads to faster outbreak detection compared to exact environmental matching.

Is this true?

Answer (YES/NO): YES